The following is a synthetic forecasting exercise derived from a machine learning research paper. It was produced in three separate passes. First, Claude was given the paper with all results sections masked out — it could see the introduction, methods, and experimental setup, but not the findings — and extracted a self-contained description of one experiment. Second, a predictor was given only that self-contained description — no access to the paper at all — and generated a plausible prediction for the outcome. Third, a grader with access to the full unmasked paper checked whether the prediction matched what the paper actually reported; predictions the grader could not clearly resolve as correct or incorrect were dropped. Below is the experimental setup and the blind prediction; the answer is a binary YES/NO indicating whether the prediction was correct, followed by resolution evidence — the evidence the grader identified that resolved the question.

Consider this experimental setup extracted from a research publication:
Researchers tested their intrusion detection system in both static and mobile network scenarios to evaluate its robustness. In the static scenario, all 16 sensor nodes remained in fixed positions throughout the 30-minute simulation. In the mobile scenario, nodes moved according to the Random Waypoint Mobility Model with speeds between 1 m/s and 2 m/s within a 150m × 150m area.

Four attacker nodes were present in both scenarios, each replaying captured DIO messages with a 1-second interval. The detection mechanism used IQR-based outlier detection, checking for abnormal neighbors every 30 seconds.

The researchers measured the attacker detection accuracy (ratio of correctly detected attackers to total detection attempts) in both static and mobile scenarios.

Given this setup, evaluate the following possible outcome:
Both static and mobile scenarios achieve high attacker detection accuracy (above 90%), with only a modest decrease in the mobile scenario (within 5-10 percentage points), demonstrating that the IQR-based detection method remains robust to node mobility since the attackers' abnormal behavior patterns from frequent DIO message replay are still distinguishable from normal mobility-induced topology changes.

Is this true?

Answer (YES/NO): NO